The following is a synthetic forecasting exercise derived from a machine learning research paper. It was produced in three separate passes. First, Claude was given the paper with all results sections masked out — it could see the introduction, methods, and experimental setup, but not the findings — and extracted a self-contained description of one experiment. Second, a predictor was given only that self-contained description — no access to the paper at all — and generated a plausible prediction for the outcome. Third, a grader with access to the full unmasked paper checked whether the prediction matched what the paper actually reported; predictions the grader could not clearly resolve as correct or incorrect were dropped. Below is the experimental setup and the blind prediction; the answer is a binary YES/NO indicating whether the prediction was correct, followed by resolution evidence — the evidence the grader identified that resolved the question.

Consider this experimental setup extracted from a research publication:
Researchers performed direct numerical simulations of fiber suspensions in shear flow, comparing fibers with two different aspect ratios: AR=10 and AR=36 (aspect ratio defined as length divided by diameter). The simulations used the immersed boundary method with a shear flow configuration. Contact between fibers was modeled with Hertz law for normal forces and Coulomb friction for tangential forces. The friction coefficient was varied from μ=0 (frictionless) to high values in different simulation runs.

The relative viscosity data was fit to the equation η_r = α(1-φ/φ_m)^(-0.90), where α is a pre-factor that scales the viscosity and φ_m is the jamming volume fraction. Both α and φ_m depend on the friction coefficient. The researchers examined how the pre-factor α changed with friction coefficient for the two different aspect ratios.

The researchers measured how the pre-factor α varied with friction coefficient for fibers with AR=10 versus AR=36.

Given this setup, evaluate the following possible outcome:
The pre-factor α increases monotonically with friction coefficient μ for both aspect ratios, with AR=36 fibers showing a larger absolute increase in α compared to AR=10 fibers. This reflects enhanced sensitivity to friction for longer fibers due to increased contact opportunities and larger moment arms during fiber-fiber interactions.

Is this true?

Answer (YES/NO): NO